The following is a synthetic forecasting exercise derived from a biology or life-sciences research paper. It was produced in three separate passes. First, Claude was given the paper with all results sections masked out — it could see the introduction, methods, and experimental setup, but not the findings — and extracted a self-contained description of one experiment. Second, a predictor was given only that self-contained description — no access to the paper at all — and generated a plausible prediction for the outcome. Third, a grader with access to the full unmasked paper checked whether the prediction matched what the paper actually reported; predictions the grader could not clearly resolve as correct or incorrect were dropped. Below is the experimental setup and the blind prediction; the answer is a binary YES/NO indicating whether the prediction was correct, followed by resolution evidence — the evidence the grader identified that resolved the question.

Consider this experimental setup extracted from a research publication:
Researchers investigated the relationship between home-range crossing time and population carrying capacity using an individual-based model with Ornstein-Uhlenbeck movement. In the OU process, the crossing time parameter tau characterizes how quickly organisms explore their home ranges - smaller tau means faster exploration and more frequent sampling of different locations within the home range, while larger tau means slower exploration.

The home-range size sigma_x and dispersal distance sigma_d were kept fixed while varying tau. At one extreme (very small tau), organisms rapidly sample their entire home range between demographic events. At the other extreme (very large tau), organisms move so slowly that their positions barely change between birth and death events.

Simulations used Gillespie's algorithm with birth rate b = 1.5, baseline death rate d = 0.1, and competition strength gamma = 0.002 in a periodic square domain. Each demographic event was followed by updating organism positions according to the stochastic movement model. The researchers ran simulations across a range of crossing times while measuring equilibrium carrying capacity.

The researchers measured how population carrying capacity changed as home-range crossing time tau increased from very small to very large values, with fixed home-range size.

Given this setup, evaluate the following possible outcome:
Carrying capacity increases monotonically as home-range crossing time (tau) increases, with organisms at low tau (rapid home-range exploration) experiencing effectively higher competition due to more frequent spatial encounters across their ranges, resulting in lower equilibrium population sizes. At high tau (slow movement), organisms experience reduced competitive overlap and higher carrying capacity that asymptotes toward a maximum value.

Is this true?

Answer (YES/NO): NO